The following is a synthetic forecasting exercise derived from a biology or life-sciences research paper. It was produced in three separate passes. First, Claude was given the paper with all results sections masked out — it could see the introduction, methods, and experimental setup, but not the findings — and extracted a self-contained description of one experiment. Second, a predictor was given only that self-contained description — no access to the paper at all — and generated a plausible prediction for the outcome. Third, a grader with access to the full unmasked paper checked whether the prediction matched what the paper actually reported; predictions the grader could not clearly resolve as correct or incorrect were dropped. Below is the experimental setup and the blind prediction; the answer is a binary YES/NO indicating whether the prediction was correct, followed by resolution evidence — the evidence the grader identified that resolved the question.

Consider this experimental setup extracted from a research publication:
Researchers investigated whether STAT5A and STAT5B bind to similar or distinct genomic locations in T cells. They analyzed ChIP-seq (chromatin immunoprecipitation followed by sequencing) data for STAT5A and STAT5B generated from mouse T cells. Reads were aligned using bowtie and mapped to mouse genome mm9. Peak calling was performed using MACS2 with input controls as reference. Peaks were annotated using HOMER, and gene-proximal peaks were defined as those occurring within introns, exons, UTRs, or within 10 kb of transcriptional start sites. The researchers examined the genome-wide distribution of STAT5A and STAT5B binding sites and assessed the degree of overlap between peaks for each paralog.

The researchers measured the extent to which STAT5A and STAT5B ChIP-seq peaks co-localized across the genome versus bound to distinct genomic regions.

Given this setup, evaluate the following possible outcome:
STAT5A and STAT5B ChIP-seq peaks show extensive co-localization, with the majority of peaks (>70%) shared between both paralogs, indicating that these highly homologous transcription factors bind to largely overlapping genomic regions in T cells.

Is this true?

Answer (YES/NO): NO